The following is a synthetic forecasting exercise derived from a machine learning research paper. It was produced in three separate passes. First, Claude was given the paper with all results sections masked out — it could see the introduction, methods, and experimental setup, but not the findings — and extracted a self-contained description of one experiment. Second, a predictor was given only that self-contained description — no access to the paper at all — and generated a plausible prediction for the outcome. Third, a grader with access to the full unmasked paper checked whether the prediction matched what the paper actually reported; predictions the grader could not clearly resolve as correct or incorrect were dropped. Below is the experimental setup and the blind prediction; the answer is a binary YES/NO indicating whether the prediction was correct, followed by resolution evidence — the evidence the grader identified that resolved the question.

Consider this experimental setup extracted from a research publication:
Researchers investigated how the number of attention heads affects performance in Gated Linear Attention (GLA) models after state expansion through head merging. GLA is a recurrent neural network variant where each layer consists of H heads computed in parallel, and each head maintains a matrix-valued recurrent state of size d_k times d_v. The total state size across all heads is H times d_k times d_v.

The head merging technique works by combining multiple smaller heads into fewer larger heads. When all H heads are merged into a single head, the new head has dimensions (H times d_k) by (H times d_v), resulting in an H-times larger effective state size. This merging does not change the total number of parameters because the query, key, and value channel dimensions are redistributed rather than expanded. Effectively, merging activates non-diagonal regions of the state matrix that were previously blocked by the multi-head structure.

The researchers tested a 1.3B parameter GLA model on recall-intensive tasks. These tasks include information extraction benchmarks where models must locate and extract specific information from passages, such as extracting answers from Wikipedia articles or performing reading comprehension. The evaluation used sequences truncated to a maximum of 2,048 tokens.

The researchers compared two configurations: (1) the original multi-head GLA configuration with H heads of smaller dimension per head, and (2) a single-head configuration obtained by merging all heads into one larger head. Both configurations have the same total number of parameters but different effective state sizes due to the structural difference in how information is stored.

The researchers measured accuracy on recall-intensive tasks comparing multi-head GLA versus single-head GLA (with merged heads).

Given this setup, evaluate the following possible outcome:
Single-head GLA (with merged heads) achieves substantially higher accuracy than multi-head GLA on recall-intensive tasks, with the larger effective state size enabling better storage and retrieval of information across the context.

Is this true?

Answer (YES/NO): YES